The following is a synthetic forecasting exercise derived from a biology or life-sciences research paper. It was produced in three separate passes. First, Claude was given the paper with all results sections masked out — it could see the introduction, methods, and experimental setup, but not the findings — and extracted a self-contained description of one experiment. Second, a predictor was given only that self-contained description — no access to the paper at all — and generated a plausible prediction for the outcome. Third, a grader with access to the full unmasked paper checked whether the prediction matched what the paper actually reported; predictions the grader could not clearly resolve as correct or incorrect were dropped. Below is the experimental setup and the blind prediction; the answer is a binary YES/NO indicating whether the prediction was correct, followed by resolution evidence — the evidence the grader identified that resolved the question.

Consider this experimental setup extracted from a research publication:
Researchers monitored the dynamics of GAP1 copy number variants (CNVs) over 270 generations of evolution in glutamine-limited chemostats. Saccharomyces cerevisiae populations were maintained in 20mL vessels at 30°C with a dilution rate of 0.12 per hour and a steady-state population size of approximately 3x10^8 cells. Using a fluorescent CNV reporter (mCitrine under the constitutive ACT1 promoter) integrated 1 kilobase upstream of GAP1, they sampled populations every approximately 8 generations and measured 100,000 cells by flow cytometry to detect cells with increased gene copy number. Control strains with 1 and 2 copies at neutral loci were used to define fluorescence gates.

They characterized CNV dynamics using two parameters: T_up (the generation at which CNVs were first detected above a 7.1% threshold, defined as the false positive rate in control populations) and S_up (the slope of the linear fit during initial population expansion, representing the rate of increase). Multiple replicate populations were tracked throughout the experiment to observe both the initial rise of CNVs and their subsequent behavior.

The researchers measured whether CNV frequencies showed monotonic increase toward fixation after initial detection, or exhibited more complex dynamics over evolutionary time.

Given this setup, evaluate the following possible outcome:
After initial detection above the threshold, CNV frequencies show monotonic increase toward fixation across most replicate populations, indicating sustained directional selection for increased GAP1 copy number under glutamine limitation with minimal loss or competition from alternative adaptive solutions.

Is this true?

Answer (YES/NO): NO